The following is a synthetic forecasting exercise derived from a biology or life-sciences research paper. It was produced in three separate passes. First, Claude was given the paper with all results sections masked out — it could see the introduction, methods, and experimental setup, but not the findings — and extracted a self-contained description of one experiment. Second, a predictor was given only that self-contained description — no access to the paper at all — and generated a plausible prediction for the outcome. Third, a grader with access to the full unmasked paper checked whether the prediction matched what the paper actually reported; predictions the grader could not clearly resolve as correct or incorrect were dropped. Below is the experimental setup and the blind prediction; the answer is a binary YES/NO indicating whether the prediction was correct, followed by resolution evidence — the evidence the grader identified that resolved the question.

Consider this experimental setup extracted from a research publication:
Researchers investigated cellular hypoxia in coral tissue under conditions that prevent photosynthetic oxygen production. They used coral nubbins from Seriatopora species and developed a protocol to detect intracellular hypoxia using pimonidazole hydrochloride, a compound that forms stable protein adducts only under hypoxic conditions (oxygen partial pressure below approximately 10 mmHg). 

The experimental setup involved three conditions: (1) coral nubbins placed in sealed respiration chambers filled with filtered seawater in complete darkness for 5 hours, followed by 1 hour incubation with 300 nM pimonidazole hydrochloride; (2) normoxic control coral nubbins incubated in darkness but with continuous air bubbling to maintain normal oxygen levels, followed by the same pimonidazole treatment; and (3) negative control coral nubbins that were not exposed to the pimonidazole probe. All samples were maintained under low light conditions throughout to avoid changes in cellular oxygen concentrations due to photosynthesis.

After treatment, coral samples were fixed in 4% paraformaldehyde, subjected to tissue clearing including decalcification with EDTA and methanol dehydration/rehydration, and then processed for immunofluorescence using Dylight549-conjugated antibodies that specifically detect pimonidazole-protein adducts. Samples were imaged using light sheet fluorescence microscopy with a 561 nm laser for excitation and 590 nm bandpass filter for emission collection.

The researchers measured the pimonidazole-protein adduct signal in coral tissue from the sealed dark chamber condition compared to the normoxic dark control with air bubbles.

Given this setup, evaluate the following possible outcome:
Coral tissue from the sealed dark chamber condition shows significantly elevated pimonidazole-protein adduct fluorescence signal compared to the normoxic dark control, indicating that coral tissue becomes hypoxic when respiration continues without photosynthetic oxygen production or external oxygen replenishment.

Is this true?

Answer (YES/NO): YES